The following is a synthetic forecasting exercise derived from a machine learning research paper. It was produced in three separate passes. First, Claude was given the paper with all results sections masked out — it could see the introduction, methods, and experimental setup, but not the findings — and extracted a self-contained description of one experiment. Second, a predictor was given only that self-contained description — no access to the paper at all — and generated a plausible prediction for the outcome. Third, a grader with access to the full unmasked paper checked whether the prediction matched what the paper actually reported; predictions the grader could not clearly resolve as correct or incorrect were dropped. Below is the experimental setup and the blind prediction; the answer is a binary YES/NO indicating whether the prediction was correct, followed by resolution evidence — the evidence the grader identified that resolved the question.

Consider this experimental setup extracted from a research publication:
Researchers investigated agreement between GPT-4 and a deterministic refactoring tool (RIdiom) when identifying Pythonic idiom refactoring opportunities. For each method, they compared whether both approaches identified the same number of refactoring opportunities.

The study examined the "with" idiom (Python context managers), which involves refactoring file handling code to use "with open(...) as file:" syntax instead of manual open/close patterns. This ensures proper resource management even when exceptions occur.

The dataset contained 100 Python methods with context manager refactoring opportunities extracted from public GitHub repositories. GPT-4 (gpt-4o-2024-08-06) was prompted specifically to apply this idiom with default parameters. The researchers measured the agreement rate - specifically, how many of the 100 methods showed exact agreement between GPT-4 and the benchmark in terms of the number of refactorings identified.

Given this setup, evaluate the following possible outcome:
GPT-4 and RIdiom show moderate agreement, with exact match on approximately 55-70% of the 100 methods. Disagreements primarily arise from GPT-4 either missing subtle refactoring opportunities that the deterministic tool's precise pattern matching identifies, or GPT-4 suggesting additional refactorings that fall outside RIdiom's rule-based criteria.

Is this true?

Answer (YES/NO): NO